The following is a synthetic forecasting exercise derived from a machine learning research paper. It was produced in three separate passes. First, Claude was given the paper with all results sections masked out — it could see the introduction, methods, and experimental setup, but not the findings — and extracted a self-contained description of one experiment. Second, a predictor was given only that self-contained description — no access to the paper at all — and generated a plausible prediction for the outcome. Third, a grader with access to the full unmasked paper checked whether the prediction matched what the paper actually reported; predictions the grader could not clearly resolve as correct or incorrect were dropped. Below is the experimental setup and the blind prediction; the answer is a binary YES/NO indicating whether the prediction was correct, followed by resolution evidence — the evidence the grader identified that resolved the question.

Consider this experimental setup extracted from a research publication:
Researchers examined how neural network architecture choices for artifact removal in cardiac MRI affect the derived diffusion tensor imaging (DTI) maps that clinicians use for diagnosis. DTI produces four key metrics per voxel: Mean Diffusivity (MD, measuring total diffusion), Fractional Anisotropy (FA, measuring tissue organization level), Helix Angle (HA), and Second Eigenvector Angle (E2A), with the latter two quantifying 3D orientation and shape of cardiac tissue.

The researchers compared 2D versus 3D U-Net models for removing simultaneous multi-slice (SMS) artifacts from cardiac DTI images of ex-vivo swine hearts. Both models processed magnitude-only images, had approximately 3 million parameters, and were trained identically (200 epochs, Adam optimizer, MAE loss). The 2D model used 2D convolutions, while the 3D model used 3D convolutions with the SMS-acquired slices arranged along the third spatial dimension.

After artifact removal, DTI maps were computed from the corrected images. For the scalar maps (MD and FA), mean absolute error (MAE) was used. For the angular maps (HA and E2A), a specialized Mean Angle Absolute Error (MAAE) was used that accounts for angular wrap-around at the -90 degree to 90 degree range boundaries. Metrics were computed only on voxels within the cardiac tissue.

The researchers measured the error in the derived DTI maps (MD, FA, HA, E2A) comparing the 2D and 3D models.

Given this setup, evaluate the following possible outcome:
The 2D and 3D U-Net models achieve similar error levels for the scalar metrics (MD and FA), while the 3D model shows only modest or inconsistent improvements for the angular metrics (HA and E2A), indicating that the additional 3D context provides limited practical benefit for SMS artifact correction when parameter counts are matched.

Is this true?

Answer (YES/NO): NO